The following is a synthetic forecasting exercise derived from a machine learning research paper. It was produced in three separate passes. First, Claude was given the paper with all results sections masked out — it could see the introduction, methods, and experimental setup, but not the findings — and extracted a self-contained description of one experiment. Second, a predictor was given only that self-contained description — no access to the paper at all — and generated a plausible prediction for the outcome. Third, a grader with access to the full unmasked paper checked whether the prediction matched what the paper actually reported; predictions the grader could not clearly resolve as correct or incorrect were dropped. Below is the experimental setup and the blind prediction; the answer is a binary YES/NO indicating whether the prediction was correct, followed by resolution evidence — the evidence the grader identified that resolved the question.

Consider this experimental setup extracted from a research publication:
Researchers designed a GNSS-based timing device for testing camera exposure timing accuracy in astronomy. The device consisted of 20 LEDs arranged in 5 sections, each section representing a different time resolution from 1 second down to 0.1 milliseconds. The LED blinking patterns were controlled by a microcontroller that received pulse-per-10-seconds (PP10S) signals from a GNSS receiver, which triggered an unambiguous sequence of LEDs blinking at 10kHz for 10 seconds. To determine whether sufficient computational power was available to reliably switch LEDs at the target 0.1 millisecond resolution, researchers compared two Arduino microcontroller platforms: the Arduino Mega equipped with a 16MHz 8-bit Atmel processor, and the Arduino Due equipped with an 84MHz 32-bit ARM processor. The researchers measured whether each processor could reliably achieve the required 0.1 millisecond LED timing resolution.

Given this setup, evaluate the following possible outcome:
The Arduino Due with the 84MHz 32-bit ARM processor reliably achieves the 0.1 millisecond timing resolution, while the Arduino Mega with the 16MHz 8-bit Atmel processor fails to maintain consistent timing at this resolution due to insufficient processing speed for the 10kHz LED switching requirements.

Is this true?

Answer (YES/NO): YES